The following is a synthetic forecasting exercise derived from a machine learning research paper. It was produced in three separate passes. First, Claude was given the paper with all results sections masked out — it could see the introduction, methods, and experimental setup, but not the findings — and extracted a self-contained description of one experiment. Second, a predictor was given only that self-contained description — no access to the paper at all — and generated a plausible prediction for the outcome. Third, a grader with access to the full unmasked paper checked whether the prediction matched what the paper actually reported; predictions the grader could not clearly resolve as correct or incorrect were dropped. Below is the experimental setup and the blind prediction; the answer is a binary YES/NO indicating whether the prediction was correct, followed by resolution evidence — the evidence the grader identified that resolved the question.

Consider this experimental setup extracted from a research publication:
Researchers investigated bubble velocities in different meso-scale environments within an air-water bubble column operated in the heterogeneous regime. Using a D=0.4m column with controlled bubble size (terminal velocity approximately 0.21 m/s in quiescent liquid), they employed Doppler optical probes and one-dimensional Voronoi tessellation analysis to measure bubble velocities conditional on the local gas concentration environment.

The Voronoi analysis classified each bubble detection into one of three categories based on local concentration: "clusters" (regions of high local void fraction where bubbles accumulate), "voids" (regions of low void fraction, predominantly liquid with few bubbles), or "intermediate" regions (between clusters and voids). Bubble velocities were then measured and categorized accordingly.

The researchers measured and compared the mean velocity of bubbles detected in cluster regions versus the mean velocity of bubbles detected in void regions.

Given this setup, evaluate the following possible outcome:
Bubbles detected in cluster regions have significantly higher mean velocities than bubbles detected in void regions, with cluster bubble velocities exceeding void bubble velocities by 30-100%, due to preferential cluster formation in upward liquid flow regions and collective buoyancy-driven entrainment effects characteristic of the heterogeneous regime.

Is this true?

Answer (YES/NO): NO